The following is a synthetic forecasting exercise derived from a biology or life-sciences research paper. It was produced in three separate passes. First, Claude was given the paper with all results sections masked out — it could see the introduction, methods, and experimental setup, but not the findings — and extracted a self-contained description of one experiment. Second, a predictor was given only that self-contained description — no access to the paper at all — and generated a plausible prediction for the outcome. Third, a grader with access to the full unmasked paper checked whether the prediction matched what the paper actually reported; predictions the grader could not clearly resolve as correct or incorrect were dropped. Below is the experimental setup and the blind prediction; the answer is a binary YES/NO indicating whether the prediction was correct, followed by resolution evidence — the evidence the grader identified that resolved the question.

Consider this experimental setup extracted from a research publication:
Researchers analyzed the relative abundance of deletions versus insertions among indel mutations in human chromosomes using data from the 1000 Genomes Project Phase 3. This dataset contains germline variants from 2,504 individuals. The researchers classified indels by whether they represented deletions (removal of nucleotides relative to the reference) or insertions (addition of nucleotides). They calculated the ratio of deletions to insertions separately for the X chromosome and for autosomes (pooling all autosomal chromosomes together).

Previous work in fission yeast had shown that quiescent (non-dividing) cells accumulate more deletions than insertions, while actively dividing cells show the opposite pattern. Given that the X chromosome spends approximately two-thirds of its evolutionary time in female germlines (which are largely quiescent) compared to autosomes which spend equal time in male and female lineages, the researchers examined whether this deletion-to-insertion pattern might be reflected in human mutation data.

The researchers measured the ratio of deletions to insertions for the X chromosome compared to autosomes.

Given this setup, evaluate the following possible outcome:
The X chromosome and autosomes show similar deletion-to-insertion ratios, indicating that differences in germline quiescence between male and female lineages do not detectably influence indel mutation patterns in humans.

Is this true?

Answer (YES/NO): NO